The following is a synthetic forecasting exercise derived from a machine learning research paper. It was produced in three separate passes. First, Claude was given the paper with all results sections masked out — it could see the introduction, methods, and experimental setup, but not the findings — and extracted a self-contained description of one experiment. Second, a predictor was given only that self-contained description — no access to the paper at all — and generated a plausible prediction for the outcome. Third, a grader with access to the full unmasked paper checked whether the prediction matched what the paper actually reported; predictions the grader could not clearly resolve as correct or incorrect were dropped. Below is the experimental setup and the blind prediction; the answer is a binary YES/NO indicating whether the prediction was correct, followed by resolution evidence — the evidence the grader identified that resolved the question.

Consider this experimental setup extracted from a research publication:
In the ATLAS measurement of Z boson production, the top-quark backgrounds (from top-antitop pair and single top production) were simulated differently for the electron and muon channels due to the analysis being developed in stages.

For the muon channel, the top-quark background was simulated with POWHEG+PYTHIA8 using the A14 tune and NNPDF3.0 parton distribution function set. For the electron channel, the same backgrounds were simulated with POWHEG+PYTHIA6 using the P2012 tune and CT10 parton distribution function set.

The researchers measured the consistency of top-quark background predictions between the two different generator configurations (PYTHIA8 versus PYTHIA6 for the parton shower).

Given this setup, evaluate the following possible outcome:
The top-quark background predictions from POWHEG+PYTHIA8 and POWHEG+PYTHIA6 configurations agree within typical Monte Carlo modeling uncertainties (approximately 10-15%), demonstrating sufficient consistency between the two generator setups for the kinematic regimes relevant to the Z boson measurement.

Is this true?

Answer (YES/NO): YES